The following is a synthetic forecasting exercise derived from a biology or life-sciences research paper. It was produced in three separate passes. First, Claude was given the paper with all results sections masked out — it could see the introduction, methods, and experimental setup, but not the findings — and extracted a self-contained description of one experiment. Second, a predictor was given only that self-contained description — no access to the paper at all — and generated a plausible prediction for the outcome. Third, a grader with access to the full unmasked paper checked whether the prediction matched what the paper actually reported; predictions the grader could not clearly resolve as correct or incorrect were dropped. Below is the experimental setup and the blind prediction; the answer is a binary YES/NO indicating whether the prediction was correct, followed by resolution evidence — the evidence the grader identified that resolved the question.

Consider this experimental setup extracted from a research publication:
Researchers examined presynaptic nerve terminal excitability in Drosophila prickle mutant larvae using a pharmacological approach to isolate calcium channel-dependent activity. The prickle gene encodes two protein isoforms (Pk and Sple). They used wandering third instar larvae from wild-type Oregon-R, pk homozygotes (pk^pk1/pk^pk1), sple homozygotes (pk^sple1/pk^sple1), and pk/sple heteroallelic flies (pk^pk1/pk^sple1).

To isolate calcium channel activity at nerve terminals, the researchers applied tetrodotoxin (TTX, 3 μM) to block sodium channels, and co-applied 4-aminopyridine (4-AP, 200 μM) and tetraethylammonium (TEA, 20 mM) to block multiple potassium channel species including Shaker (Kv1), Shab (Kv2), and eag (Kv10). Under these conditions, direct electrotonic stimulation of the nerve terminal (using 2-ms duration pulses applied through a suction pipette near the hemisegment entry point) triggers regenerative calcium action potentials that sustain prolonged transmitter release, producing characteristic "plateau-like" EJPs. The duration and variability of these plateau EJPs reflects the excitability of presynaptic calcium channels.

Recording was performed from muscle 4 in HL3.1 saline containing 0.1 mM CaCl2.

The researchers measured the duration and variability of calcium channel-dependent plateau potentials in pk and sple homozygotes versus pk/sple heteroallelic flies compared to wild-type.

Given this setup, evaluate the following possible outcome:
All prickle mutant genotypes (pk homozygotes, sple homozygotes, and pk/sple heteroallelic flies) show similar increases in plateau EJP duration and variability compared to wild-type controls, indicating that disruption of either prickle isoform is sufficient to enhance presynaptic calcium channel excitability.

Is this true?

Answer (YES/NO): NO